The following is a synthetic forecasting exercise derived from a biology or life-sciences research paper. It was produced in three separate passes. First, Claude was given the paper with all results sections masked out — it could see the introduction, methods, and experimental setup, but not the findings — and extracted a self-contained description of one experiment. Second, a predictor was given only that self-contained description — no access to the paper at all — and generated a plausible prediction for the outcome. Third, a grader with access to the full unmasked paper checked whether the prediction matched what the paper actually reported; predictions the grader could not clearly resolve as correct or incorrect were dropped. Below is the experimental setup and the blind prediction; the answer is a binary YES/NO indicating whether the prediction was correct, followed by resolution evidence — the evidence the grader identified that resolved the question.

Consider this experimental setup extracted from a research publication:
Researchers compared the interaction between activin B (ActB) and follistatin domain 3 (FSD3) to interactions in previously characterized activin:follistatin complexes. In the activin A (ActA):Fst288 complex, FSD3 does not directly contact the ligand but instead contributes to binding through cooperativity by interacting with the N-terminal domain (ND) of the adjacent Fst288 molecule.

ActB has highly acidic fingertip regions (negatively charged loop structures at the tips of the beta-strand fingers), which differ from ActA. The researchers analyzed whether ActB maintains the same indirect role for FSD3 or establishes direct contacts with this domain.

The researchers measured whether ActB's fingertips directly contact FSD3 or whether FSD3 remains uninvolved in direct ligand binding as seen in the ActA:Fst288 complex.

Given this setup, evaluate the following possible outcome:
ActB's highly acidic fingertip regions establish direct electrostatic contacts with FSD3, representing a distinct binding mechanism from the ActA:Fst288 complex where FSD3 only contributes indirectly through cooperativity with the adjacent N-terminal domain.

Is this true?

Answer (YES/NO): YES